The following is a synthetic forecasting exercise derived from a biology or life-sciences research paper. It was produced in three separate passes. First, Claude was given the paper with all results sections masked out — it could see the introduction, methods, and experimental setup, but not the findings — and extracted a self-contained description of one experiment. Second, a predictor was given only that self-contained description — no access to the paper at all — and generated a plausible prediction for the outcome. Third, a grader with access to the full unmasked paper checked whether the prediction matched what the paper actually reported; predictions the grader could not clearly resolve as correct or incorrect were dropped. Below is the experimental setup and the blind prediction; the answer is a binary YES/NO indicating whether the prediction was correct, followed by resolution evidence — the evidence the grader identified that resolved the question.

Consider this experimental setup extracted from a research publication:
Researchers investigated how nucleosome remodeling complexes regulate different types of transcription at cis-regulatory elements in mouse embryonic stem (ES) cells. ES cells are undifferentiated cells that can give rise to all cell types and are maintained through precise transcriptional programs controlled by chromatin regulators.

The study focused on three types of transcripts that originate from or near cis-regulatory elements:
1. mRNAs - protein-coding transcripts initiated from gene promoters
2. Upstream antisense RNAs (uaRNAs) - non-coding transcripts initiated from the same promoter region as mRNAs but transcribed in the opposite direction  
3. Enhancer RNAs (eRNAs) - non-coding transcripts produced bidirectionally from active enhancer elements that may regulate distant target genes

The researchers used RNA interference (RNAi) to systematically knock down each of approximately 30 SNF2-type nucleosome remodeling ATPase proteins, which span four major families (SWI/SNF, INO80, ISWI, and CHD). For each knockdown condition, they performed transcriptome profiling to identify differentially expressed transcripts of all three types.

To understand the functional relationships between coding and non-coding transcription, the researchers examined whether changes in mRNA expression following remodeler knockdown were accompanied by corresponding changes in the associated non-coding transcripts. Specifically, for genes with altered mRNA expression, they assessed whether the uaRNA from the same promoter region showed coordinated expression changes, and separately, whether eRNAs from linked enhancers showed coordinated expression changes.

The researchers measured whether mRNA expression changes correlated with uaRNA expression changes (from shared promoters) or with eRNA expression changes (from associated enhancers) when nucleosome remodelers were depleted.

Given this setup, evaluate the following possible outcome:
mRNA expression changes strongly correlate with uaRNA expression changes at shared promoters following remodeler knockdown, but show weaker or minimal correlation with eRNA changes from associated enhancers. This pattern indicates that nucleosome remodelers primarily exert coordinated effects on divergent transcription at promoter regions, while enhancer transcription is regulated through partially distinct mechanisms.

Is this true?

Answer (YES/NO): NO